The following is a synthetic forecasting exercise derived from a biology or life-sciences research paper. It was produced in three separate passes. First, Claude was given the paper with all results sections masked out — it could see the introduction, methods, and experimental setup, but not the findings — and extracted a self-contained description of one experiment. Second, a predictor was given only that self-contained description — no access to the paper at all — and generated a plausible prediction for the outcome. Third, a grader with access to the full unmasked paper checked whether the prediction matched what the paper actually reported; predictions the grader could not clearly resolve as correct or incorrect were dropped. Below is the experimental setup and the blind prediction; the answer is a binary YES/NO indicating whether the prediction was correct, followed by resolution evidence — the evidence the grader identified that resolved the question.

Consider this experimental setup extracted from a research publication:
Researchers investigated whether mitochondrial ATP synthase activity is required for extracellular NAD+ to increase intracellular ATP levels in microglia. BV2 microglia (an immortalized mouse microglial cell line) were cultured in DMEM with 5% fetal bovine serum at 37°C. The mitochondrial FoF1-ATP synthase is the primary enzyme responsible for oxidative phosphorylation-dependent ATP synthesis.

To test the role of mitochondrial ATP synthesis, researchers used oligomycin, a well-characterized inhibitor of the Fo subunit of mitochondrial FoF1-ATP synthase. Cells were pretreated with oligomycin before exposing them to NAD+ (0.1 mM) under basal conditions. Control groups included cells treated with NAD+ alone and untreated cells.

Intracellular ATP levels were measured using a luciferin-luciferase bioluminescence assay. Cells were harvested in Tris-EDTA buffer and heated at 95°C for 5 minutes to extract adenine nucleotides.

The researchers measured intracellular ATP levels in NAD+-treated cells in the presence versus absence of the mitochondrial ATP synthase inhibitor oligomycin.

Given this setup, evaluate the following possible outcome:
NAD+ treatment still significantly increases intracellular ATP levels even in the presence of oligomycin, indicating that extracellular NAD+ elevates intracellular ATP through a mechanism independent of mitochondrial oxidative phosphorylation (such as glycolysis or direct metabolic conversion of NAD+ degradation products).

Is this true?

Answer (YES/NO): NO